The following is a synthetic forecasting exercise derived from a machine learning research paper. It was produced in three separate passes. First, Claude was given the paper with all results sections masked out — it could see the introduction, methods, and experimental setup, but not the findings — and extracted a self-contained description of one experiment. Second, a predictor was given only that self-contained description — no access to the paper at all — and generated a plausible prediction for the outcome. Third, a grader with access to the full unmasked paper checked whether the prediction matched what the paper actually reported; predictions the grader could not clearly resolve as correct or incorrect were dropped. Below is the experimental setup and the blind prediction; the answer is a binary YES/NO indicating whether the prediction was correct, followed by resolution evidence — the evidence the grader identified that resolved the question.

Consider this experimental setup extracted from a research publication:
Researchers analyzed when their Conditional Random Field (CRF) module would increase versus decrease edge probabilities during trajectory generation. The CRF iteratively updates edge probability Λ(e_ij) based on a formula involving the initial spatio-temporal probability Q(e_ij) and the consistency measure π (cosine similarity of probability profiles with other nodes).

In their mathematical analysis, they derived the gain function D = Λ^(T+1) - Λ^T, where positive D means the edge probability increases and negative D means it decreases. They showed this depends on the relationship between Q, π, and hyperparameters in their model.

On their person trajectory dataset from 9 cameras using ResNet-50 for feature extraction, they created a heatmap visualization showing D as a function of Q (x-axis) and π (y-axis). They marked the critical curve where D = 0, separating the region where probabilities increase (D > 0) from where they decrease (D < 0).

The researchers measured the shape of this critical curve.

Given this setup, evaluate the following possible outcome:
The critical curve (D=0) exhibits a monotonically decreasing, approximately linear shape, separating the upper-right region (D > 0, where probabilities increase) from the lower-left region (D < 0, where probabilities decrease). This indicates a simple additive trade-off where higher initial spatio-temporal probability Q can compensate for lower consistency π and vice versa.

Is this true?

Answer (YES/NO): NO